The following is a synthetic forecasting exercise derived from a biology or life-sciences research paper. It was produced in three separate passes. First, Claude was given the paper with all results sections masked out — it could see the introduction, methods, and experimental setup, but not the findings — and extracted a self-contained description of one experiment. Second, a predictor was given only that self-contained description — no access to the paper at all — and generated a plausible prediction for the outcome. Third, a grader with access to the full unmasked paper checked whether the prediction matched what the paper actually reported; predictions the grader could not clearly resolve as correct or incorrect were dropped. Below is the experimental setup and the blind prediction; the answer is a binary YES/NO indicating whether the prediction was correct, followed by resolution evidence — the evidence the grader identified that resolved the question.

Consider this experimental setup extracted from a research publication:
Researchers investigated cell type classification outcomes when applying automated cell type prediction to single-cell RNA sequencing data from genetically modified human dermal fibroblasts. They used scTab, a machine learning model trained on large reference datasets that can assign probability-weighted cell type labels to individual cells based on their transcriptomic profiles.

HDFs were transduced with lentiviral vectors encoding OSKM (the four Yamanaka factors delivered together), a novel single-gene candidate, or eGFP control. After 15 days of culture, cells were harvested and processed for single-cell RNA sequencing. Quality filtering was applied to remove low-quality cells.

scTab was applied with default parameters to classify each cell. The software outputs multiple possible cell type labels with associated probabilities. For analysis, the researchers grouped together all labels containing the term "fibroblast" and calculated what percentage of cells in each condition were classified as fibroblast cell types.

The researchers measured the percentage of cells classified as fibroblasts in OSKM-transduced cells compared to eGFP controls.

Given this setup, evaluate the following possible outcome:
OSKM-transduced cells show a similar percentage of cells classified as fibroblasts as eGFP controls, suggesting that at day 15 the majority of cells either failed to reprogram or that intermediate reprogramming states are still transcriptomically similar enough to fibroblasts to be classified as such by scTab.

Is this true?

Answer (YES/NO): NO